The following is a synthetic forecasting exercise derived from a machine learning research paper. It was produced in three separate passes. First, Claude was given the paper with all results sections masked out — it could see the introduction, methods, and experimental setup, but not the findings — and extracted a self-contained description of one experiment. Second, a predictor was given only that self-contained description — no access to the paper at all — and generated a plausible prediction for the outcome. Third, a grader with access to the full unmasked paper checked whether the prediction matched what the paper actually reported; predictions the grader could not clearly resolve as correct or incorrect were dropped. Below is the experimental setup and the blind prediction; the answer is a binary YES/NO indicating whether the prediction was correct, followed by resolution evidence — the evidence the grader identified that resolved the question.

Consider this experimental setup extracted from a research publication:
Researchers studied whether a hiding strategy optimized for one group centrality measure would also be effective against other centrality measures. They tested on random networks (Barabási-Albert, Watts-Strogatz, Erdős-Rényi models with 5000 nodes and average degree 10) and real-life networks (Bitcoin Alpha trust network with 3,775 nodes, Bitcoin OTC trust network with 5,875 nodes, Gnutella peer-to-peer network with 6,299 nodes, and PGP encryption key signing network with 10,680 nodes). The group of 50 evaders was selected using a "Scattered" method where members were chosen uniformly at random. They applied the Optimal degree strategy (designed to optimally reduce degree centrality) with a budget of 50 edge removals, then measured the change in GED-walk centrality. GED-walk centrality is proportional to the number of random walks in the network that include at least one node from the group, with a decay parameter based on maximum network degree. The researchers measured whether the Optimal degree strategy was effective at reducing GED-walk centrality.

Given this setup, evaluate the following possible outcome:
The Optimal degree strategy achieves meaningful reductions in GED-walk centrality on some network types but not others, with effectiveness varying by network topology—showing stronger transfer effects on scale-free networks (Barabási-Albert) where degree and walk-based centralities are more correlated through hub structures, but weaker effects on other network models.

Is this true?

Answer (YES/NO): NO